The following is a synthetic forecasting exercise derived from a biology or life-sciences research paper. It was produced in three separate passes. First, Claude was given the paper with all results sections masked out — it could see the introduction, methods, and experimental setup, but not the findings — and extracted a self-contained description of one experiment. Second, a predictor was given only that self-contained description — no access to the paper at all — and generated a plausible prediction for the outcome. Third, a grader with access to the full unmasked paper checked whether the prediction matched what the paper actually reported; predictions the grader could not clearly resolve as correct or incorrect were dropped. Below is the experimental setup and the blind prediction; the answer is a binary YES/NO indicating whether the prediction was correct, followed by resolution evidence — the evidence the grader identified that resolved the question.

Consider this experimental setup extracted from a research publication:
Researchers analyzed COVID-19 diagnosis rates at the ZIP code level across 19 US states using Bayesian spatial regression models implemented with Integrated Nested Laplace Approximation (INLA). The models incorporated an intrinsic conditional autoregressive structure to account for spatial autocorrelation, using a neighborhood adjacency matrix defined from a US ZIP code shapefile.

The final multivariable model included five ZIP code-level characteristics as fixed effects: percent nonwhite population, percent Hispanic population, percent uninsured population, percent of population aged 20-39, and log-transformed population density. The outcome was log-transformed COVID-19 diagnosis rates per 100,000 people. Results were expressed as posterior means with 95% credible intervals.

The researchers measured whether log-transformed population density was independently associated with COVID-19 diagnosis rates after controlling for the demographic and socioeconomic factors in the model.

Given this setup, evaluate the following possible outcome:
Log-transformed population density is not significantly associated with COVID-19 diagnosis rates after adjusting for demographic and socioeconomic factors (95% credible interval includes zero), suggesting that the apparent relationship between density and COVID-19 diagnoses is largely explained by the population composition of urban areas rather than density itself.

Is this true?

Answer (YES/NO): NO